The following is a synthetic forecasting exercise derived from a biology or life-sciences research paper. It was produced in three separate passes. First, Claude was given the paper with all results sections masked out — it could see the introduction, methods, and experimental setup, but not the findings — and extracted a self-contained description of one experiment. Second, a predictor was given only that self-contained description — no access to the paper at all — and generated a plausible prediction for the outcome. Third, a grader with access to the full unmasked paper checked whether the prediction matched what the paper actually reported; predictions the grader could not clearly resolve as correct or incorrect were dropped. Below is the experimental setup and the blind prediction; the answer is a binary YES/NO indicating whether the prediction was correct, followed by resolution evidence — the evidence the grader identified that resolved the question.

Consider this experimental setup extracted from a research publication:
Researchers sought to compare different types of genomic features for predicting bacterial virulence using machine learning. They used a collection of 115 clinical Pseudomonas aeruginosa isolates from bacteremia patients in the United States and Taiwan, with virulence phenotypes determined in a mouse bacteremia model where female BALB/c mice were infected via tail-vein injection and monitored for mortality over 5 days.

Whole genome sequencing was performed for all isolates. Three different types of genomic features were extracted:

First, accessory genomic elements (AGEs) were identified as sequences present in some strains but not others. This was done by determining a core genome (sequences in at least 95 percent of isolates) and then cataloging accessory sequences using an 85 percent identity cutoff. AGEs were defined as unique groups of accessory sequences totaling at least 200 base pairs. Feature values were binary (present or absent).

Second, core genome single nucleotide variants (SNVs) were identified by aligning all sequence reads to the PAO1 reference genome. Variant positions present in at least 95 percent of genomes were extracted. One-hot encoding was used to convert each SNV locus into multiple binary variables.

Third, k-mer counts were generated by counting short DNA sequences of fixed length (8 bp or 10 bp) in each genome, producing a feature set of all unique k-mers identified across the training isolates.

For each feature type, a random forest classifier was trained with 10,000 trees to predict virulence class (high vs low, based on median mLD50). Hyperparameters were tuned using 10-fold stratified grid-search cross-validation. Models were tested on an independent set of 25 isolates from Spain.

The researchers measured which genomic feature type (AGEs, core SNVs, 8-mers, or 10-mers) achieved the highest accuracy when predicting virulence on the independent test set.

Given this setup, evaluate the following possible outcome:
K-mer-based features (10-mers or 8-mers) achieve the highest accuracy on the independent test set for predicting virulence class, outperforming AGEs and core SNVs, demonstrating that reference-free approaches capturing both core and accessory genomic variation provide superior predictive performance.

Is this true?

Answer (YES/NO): NO